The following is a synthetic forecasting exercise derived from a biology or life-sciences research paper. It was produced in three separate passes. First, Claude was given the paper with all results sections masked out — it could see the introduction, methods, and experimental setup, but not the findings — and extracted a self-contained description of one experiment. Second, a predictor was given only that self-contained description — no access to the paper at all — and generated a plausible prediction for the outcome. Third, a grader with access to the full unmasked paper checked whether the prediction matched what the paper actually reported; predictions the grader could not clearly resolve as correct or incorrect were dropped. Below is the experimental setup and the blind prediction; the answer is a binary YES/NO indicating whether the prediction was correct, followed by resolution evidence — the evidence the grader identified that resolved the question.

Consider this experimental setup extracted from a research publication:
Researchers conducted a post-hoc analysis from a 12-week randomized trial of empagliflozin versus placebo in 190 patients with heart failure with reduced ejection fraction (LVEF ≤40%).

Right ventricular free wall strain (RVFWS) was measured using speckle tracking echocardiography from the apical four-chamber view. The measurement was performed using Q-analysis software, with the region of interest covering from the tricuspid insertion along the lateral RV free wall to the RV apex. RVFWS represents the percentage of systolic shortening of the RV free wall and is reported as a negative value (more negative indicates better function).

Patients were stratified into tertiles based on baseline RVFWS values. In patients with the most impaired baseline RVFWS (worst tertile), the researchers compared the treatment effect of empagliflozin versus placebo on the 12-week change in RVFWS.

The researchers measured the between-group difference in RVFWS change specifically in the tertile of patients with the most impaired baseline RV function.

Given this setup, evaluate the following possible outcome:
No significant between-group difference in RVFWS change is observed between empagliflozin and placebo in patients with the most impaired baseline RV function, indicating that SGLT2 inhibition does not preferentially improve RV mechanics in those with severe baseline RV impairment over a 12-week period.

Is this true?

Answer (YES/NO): NO